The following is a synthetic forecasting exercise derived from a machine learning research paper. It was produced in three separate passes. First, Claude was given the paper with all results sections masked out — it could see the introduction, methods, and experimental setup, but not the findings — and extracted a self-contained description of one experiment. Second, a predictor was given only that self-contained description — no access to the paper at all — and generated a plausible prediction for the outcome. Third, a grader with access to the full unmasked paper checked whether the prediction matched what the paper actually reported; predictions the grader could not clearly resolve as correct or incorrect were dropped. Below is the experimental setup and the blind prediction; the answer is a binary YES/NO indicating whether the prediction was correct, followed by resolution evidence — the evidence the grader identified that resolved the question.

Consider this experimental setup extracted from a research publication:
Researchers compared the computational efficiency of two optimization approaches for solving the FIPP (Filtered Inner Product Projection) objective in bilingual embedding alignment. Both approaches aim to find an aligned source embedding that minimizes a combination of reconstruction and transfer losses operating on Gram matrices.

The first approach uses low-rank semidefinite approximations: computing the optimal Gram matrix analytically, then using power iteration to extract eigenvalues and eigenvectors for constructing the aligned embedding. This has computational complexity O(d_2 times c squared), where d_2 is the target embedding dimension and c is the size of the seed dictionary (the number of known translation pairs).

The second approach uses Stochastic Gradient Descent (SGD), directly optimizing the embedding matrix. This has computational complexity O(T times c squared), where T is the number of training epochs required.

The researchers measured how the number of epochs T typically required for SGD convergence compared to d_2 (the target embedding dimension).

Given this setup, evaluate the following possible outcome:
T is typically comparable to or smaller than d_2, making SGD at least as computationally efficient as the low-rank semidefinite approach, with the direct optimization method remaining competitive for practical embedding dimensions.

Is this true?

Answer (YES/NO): NO